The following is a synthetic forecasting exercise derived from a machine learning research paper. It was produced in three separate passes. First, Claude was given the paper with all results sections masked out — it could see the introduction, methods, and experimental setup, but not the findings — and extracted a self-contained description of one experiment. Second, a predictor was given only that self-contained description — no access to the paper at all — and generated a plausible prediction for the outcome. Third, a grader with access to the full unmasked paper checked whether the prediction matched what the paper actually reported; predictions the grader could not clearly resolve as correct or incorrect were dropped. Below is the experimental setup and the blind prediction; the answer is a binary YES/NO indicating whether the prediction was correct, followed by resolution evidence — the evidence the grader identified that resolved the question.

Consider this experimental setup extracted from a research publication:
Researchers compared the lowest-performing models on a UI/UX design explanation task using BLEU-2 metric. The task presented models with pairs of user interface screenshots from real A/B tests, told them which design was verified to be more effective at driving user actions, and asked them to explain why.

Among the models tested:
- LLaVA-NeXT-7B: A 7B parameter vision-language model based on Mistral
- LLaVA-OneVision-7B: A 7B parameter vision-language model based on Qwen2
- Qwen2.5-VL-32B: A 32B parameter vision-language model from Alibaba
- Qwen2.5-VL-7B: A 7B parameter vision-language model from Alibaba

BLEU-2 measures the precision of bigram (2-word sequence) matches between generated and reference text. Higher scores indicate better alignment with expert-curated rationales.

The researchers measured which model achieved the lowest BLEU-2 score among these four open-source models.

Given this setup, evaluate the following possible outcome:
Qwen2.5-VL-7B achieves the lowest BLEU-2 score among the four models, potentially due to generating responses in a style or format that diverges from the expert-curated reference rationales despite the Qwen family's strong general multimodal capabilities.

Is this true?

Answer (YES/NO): NO